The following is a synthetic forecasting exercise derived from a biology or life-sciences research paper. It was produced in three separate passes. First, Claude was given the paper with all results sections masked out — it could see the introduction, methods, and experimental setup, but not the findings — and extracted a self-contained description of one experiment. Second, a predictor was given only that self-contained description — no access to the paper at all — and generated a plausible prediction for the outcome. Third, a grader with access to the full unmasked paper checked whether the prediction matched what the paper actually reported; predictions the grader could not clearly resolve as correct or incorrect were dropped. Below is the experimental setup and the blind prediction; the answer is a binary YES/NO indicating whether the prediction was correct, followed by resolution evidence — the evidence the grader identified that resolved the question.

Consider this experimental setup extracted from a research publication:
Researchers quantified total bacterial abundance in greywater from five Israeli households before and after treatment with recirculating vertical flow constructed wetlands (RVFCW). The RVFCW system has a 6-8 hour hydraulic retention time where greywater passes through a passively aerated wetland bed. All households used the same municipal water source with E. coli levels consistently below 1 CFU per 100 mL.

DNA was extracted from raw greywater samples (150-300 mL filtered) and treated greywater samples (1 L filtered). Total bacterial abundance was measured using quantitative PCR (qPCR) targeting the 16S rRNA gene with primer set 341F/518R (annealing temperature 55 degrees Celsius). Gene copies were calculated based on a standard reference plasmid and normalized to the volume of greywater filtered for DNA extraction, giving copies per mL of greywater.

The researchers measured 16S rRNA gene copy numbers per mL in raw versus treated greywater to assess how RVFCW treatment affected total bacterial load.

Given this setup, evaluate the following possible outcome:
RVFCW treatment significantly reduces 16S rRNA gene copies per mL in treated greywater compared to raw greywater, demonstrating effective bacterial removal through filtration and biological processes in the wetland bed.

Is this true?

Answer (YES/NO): NO